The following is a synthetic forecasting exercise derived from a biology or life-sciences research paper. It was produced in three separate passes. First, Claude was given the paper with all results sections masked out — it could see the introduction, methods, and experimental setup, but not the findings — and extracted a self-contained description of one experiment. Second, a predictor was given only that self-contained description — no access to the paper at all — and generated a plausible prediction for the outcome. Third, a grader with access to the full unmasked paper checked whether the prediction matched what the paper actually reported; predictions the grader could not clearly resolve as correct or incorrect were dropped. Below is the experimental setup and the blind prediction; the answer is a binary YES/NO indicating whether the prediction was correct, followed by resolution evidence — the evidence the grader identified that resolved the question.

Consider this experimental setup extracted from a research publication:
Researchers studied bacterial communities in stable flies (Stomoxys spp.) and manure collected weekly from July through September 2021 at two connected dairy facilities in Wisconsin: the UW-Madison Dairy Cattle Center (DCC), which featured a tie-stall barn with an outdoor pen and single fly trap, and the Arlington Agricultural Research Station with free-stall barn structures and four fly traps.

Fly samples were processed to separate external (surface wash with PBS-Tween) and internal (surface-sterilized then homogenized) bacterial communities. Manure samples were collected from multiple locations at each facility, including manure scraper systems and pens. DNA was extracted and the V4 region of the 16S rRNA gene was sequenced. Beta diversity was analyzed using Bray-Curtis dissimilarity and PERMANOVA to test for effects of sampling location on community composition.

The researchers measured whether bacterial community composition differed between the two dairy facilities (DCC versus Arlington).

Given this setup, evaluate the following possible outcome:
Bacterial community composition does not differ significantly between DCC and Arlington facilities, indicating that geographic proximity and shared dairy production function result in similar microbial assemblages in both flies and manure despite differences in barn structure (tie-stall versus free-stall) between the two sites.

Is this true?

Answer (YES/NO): NO